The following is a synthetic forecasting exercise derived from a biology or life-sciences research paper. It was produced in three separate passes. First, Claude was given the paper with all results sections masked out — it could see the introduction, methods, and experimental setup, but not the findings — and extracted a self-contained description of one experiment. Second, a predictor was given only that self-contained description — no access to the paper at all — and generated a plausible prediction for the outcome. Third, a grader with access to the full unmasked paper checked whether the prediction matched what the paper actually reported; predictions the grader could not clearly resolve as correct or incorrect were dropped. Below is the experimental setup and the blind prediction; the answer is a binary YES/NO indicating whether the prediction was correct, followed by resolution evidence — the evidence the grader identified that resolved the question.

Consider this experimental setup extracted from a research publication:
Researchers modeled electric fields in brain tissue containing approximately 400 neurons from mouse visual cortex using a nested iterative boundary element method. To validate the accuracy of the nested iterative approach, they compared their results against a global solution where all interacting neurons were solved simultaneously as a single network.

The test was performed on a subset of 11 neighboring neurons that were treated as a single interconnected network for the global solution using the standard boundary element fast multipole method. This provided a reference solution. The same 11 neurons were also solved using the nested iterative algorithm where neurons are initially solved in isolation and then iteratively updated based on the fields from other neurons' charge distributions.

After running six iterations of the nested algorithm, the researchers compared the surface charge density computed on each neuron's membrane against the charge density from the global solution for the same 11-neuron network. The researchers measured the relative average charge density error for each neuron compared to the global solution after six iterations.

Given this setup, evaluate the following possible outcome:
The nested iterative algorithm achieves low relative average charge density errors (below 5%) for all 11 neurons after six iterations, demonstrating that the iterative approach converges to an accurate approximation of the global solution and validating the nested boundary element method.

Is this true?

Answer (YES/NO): YES